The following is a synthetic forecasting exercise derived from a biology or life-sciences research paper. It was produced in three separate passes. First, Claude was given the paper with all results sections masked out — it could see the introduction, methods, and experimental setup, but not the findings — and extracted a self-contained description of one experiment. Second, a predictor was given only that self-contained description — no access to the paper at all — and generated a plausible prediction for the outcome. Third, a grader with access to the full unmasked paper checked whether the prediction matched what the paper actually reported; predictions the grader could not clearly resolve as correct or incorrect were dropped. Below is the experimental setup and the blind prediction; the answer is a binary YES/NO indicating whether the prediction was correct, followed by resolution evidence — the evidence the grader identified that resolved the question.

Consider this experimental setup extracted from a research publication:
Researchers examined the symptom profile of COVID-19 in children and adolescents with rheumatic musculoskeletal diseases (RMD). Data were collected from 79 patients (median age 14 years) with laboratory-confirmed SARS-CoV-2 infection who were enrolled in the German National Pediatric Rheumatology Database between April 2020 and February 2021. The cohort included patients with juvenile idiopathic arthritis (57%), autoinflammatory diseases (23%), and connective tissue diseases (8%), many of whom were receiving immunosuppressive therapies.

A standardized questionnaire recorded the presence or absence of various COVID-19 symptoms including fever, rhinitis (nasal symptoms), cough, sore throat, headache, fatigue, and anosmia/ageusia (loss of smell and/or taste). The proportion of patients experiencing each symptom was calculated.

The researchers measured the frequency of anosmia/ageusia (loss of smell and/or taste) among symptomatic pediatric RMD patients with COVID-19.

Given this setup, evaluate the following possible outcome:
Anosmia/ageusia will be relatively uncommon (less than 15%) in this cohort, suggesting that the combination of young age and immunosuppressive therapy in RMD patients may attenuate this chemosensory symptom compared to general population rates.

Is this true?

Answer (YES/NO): NO